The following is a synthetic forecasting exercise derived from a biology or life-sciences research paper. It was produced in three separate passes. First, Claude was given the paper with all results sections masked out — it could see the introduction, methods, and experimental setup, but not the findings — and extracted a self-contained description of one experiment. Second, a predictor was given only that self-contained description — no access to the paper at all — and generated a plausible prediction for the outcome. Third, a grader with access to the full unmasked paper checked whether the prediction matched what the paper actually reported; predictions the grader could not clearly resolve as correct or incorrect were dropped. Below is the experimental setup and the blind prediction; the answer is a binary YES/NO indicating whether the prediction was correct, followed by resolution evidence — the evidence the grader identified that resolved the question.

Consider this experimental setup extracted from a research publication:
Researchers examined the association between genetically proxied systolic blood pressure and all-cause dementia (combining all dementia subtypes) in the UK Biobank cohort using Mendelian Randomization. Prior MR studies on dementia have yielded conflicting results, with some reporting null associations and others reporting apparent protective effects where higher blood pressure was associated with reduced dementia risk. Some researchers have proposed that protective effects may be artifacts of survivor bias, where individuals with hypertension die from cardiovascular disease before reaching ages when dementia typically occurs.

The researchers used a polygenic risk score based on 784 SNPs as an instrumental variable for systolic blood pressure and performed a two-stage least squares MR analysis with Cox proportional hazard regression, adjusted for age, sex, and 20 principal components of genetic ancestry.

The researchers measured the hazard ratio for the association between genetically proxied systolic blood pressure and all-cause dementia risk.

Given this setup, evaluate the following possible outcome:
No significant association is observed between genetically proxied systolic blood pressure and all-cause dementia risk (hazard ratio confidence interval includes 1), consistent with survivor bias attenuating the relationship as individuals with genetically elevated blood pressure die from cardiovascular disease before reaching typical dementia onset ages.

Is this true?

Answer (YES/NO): NO